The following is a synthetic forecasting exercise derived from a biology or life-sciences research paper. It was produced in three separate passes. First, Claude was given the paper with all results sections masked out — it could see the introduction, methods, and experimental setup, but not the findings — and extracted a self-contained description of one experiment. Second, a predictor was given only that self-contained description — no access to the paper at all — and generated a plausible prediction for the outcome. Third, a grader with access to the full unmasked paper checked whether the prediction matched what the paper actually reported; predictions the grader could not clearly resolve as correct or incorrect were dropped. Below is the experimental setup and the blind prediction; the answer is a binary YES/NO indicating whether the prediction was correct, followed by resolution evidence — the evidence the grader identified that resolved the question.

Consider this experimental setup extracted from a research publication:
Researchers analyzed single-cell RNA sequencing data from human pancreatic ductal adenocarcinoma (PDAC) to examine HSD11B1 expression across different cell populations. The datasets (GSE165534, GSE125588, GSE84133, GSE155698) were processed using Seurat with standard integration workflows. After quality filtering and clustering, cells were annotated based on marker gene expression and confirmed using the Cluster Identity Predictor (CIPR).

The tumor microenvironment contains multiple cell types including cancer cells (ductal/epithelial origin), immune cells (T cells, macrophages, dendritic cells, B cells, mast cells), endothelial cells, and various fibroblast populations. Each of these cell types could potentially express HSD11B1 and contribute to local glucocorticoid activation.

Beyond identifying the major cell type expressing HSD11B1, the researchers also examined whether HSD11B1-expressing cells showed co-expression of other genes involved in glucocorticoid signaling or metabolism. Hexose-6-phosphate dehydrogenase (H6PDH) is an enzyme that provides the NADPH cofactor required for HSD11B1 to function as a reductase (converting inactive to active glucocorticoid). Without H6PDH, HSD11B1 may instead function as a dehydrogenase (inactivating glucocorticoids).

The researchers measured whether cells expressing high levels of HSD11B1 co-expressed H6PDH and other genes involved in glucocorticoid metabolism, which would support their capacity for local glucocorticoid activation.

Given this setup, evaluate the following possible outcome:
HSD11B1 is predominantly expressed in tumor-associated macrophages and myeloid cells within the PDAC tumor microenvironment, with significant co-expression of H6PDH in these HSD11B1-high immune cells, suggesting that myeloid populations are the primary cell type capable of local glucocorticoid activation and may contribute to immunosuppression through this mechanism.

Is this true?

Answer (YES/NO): NO